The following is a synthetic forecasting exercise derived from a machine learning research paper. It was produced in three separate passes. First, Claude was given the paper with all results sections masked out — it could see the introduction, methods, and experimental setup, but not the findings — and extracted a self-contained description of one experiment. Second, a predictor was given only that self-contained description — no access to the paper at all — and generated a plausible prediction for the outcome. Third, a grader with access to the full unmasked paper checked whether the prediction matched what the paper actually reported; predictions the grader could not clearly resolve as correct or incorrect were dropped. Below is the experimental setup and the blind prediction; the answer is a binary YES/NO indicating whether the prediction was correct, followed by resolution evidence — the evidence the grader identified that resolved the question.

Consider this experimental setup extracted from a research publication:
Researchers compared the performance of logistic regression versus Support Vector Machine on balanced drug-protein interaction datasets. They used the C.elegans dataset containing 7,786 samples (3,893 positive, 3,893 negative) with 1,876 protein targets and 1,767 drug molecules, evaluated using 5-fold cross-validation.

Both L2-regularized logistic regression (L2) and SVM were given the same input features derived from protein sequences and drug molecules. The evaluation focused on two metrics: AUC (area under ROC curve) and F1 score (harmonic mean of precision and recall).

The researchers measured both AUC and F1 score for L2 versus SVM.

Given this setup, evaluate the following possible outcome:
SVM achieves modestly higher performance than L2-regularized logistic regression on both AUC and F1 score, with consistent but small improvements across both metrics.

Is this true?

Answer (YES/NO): NO